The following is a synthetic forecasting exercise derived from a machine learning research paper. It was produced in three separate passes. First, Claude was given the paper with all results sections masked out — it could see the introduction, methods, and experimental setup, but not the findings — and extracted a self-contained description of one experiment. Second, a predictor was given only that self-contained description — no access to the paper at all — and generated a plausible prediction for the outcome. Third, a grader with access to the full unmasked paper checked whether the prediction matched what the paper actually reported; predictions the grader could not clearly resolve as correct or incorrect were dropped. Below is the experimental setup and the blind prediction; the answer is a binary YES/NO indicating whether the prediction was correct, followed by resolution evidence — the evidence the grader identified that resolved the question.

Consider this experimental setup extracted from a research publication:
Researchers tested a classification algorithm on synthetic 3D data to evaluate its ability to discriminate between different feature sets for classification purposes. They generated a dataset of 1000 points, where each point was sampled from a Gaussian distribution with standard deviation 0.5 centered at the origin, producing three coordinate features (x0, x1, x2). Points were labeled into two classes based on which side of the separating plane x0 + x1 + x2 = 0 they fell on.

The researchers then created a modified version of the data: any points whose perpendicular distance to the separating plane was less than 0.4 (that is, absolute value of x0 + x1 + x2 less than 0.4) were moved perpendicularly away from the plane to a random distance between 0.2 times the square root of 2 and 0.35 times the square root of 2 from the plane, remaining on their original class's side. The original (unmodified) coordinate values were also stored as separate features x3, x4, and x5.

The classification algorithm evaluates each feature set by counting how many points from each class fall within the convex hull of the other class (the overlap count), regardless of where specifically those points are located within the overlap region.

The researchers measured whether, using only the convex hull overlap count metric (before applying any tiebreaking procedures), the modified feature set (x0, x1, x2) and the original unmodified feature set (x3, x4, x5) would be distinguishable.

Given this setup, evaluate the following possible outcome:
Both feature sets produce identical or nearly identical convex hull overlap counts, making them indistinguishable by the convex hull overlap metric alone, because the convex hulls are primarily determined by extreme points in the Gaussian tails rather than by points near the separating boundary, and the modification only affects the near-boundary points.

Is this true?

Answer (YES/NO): YES